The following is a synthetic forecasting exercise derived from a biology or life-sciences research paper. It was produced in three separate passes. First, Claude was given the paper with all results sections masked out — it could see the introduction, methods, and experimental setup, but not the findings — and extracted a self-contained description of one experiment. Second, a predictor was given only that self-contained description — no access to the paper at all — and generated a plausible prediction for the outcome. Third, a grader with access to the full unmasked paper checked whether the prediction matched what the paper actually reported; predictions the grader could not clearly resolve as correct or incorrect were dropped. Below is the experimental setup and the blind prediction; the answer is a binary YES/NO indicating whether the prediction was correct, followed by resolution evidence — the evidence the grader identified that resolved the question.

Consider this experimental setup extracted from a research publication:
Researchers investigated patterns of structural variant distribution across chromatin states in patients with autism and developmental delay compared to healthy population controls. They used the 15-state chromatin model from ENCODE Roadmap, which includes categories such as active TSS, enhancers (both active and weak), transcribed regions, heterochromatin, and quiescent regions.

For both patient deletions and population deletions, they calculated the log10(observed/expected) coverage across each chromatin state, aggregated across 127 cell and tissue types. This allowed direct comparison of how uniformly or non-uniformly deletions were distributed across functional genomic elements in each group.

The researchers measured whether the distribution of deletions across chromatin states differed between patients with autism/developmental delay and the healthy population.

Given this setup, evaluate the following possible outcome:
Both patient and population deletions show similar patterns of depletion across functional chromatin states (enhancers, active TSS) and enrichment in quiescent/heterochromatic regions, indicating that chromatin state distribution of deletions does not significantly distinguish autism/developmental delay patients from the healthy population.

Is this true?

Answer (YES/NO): NO